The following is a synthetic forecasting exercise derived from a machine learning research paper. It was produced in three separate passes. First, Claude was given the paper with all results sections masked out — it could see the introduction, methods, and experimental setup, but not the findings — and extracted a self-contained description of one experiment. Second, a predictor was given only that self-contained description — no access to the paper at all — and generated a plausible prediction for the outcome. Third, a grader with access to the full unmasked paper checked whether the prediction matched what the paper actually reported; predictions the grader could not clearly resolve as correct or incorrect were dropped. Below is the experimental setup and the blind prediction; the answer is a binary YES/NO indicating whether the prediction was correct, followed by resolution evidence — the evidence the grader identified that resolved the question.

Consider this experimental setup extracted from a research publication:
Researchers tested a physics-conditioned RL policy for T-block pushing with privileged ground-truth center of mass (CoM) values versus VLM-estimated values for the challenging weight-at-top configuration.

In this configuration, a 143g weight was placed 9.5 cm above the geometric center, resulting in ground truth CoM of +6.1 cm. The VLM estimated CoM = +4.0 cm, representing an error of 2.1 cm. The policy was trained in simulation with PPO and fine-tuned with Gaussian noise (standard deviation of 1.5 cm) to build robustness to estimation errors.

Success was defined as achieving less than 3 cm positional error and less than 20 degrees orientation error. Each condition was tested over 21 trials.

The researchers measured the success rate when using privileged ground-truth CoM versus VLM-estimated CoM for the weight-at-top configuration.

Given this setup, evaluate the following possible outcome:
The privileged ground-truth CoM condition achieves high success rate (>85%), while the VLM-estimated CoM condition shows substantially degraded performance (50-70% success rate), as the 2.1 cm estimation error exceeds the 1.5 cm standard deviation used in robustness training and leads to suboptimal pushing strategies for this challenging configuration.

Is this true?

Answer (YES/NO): NO